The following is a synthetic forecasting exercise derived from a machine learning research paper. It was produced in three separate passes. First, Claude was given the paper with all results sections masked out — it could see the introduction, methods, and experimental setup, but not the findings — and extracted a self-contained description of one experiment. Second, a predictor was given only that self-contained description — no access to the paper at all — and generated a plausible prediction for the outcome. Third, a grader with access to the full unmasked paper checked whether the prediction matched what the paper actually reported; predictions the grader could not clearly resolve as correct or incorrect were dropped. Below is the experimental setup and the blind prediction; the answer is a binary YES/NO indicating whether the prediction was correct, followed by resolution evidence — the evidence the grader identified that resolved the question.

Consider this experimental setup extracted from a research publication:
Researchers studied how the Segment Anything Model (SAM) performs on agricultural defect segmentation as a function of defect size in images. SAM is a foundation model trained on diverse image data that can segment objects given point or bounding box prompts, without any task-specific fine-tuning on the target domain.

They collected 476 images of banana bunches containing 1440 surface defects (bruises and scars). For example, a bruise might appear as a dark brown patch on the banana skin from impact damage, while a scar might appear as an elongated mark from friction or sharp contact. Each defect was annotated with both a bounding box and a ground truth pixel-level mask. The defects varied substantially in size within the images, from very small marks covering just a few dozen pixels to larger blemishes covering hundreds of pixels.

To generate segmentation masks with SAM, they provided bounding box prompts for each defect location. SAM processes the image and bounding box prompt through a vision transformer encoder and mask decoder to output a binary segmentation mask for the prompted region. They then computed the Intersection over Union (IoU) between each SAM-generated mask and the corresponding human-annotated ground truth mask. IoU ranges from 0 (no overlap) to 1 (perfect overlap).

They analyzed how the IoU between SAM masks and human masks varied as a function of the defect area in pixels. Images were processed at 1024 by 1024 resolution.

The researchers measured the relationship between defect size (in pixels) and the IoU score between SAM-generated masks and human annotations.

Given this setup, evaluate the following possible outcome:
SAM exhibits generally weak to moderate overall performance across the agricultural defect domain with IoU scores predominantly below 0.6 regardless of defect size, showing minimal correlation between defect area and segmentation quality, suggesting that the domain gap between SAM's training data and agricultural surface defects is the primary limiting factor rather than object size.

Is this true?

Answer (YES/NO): NO